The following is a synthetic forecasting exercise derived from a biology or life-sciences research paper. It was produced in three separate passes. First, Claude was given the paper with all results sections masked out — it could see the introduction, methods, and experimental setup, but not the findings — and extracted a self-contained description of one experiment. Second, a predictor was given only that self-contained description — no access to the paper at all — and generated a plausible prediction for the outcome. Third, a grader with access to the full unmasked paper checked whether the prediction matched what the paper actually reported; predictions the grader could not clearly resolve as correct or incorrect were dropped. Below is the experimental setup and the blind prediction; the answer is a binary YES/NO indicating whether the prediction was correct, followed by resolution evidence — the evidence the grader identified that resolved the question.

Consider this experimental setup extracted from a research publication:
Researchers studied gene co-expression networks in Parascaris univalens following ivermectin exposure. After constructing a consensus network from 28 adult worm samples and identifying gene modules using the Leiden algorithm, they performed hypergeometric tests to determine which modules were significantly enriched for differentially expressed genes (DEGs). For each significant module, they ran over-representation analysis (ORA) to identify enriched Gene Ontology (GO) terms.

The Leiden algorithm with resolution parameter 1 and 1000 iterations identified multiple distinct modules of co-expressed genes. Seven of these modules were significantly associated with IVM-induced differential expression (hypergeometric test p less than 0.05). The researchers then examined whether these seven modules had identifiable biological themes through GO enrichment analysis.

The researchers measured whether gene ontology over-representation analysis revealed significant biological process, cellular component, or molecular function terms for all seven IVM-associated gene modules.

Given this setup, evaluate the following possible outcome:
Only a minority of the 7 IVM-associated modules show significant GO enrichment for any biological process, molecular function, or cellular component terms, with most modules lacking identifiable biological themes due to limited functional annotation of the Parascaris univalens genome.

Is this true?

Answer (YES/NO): NO